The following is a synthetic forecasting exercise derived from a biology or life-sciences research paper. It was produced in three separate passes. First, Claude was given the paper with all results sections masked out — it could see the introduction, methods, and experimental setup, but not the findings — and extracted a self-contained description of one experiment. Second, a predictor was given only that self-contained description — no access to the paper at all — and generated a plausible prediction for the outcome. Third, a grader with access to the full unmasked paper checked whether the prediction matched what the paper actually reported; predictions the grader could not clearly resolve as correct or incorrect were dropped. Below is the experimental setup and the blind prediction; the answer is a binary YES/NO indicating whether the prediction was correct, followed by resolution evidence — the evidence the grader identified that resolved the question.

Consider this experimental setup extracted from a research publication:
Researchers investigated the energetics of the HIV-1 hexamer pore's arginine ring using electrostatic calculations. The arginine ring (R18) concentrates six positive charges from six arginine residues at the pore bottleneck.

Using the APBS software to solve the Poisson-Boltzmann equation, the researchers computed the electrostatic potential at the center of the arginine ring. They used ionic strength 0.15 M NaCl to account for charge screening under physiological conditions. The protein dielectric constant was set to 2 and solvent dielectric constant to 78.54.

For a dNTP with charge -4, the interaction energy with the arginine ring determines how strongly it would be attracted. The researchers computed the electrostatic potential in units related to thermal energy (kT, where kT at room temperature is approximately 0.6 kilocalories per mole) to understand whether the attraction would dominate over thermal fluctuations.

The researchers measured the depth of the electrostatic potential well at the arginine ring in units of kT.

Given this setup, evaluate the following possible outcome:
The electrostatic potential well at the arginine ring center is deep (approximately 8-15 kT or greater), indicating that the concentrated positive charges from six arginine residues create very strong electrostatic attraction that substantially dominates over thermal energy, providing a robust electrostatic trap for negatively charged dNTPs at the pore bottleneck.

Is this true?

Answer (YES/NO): YES